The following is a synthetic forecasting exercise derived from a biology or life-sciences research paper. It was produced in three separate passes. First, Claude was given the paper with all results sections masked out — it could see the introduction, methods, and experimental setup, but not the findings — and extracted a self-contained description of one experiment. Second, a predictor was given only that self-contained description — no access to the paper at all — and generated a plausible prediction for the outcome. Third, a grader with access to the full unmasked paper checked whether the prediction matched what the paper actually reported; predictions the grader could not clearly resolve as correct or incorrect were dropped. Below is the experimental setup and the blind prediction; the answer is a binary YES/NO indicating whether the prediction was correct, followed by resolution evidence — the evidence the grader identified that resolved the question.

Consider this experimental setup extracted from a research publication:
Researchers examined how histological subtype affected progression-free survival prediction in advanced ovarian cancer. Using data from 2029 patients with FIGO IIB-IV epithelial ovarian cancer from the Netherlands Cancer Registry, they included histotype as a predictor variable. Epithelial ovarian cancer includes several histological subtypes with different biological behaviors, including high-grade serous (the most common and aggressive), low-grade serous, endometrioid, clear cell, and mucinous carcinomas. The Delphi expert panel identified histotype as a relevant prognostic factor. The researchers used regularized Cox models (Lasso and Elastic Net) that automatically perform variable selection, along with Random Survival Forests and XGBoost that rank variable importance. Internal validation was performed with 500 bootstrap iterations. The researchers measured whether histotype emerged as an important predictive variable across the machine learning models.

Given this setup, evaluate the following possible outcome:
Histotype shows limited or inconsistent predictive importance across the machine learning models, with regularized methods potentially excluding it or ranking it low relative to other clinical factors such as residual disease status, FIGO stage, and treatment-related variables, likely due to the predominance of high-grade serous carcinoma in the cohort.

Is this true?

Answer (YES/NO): NO